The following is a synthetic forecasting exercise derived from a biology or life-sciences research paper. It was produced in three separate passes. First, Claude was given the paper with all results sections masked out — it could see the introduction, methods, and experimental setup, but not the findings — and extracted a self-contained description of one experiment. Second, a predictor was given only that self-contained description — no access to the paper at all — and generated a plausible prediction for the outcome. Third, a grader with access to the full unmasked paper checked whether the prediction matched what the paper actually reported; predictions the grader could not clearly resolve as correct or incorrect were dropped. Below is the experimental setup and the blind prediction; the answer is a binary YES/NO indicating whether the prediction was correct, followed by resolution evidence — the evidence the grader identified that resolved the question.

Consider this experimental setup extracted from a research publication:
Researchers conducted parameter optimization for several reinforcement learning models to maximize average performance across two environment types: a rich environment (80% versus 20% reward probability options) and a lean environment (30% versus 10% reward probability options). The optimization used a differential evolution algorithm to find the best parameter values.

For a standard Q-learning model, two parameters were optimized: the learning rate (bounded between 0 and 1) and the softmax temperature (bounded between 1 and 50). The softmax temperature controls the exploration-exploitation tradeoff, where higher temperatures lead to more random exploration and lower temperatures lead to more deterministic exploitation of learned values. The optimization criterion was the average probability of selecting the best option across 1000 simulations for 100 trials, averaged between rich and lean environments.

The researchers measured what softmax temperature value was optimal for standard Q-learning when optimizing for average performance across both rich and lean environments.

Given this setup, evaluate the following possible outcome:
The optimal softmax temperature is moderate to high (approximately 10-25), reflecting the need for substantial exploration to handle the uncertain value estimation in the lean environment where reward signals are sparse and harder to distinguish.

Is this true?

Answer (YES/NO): NO